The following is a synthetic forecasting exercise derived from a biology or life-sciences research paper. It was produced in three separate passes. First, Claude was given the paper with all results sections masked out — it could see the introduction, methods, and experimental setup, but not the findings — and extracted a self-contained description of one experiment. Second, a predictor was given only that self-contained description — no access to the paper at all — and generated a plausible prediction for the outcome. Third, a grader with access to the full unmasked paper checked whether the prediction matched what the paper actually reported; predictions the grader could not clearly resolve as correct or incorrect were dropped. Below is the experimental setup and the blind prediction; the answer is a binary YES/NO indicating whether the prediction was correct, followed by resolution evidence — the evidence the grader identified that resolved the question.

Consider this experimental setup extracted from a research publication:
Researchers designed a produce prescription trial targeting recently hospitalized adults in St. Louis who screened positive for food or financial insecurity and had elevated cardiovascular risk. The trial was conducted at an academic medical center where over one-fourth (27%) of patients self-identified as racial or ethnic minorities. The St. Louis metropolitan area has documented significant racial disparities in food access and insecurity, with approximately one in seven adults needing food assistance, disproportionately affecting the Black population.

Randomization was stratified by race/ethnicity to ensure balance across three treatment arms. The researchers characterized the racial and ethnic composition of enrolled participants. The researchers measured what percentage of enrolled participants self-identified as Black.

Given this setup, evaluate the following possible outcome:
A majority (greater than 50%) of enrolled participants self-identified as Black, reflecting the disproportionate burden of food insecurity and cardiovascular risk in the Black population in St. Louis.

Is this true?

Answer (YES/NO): YES